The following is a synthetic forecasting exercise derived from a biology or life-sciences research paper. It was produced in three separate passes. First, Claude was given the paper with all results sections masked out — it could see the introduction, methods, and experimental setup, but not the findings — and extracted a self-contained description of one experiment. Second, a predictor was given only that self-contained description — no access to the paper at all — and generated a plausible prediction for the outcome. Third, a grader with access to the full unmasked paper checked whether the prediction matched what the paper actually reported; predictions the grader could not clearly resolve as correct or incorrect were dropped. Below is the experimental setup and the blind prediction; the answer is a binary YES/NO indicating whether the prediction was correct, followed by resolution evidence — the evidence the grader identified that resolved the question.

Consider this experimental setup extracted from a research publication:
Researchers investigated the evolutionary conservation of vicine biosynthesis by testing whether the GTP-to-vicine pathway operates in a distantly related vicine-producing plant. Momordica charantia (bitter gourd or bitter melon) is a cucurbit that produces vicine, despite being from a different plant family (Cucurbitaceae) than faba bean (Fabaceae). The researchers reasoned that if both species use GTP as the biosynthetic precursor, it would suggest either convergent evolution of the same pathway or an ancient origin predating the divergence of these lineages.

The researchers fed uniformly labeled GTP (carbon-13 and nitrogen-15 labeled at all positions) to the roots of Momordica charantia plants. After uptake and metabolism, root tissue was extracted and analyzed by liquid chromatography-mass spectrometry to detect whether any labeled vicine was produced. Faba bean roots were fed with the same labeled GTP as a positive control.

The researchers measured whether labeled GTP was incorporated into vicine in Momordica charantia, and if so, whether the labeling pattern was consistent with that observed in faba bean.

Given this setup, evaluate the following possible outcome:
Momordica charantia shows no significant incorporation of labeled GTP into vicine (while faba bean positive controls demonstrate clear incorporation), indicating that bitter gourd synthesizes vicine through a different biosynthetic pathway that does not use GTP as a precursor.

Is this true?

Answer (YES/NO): NO